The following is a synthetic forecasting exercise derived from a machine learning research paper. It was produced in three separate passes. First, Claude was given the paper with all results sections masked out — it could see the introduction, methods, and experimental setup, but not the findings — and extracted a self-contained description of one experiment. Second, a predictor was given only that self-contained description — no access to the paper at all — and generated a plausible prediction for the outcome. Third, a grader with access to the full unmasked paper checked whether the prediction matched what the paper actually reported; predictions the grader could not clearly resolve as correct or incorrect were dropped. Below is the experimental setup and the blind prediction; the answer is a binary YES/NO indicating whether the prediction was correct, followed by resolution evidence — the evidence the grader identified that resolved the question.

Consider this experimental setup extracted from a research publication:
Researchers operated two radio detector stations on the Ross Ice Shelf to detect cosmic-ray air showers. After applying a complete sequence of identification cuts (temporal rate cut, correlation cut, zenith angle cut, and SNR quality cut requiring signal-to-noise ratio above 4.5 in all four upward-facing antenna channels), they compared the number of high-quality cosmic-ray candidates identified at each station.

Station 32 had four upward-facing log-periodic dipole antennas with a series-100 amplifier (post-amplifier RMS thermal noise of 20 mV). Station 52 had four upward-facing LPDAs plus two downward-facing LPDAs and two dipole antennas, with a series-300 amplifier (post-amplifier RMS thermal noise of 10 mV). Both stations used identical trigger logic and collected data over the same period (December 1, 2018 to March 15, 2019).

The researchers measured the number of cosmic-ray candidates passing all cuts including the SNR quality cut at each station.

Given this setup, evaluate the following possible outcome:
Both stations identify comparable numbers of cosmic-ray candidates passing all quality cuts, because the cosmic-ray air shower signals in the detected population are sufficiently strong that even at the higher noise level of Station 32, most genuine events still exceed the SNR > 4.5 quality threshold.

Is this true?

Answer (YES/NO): NO